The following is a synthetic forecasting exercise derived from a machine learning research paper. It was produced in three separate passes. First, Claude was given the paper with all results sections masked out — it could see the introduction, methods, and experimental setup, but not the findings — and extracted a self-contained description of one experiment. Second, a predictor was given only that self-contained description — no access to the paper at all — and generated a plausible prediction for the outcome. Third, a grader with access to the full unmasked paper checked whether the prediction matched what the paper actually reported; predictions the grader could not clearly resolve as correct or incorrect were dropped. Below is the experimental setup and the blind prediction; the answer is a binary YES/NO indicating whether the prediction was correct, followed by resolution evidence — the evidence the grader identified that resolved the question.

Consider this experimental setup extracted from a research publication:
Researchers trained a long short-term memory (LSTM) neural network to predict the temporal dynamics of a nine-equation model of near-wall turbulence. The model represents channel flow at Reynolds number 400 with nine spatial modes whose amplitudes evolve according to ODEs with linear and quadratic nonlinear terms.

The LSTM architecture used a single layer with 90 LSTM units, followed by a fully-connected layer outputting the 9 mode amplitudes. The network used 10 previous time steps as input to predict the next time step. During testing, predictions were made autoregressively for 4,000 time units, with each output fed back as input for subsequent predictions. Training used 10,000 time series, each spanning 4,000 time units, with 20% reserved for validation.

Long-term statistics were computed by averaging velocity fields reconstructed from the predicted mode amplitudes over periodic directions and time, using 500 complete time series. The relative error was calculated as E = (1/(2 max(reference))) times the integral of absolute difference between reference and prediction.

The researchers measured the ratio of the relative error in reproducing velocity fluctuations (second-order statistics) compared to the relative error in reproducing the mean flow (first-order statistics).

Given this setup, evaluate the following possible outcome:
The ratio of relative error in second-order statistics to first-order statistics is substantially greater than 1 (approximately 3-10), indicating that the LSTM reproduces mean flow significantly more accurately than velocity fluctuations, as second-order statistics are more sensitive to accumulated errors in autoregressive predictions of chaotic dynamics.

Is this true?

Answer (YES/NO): YES